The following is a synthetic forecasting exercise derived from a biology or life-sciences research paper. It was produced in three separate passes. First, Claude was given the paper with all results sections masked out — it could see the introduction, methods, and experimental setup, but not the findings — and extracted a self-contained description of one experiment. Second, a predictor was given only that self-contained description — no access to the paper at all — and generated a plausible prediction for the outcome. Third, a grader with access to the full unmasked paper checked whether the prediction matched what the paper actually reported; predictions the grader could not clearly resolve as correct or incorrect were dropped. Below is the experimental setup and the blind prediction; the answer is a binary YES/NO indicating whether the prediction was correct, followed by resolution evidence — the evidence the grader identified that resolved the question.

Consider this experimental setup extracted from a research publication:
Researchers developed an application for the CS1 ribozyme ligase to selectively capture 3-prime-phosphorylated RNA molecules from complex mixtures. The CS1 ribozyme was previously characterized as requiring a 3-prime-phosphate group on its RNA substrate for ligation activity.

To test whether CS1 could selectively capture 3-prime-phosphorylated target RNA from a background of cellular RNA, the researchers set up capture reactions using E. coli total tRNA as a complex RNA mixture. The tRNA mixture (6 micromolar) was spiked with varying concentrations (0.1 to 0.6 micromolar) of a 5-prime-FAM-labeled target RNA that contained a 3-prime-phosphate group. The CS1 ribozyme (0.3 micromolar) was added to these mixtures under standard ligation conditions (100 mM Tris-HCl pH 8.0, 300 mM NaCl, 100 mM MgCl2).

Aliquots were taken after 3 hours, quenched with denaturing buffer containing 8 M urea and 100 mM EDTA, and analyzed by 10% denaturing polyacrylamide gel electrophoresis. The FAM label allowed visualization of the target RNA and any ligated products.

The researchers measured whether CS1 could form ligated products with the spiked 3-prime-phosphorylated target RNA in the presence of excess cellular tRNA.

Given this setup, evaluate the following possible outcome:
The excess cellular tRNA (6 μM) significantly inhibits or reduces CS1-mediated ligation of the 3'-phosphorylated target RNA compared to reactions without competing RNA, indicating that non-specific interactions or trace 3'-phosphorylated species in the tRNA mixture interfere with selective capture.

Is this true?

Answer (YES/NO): NO